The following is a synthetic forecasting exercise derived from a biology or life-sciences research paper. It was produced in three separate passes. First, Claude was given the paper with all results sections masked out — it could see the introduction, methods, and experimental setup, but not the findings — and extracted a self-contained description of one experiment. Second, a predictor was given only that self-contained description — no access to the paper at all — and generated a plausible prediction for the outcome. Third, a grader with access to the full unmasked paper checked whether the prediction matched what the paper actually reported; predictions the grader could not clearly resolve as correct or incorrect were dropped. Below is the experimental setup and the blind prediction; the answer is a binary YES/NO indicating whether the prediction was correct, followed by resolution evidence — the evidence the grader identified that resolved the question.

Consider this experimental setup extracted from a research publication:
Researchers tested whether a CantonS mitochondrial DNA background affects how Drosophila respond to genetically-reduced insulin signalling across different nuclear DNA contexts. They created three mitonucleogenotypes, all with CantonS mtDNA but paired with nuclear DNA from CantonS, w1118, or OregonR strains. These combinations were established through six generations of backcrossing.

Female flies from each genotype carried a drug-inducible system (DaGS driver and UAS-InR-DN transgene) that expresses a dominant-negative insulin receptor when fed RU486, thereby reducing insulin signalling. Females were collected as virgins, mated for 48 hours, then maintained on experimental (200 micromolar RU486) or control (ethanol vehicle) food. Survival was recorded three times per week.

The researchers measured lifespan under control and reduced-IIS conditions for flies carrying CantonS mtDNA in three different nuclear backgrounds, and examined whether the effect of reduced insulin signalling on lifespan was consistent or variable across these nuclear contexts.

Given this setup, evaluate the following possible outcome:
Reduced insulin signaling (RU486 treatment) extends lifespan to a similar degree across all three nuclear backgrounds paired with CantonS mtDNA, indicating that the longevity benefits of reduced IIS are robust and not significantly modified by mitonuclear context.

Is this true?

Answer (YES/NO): NO